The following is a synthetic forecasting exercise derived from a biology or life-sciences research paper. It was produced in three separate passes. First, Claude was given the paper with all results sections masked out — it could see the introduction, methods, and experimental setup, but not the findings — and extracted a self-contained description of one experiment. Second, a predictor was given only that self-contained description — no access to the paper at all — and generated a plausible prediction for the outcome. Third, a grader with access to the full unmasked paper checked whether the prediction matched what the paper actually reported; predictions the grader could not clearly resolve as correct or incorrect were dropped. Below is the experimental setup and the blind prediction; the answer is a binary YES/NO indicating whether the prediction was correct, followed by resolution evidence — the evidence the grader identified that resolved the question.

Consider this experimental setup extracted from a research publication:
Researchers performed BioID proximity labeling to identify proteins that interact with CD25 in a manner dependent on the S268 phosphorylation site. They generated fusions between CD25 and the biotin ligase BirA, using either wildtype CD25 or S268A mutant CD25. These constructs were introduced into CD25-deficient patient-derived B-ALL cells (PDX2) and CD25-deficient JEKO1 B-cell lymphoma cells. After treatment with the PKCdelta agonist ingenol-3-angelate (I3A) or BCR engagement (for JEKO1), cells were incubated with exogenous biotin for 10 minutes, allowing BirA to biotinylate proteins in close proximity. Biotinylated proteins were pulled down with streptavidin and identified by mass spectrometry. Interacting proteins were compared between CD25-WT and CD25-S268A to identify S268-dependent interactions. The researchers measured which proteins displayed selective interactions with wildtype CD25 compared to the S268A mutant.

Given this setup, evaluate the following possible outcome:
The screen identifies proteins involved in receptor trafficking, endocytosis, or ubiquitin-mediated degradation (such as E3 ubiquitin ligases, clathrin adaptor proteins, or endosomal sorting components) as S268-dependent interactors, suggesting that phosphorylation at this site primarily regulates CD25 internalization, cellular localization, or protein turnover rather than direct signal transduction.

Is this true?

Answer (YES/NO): NO